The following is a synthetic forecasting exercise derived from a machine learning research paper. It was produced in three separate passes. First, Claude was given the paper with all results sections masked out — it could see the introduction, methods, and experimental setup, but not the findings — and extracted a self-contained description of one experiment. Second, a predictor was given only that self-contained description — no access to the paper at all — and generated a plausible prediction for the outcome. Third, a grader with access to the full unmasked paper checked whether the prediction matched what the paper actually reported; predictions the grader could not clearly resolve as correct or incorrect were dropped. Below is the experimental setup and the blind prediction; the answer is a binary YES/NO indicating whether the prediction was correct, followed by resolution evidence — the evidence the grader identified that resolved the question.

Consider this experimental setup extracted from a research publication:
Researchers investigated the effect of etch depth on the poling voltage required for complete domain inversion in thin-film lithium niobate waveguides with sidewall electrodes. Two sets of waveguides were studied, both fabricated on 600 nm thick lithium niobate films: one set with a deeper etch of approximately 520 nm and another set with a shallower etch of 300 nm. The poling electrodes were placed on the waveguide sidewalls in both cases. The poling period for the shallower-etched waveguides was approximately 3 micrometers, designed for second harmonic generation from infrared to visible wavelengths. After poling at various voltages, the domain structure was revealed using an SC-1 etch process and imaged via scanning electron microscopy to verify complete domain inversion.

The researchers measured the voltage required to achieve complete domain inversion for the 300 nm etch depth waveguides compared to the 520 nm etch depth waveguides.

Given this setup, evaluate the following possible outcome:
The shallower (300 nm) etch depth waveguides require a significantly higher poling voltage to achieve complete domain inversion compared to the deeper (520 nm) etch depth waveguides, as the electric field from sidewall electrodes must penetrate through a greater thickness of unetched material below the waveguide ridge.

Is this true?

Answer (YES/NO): YES